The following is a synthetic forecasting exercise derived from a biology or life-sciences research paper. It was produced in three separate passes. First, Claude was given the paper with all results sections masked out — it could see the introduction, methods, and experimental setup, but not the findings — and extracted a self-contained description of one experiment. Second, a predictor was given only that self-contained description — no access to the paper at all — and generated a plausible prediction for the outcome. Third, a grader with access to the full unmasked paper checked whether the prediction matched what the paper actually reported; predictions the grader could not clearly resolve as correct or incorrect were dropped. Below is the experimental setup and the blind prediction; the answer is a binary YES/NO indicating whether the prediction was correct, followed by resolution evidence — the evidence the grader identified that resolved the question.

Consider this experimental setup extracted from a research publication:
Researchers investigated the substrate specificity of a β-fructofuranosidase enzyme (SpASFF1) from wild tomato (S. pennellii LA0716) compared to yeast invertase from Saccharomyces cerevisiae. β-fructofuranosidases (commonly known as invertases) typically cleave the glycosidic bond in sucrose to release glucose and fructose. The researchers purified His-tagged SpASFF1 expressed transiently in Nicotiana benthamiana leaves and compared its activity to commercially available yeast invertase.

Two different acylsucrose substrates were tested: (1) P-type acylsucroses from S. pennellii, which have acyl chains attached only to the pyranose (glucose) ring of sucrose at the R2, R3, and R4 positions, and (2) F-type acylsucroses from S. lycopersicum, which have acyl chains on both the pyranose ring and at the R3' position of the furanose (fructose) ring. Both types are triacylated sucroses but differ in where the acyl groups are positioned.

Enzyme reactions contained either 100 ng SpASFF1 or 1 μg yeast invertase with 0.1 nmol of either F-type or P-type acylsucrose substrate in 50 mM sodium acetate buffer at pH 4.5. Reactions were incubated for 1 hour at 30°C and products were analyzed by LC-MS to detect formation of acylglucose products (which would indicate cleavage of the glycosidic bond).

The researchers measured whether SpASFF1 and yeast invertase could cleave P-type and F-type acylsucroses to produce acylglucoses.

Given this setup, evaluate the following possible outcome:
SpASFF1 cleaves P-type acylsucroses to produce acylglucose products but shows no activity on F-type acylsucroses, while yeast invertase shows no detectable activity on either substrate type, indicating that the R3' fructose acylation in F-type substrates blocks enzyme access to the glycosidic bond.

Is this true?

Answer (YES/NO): NO